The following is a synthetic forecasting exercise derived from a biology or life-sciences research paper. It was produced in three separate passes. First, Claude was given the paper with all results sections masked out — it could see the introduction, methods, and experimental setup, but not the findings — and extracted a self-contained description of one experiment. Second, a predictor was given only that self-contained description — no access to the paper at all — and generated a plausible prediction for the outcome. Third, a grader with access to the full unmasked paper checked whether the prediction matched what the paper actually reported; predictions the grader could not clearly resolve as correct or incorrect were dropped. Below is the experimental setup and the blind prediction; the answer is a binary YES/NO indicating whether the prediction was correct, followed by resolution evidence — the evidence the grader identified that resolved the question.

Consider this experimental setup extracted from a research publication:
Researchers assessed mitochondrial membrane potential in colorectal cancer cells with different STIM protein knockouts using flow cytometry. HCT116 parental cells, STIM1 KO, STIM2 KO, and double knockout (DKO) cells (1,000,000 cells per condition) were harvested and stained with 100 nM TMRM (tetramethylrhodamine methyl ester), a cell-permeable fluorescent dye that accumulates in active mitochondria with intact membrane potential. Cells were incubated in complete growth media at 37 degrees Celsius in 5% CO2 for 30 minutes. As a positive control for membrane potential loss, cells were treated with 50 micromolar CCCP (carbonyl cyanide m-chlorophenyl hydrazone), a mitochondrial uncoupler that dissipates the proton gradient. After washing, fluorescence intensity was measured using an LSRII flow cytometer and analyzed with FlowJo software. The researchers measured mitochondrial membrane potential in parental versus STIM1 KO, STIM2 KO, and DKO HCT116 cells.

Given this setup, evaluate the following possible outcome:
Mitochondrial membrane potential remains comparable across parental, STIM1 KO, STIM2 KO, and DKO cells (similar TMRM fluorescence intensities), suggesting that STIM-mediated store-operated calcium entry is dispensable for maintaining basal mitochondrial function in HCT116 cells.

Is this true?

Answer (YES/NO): YES